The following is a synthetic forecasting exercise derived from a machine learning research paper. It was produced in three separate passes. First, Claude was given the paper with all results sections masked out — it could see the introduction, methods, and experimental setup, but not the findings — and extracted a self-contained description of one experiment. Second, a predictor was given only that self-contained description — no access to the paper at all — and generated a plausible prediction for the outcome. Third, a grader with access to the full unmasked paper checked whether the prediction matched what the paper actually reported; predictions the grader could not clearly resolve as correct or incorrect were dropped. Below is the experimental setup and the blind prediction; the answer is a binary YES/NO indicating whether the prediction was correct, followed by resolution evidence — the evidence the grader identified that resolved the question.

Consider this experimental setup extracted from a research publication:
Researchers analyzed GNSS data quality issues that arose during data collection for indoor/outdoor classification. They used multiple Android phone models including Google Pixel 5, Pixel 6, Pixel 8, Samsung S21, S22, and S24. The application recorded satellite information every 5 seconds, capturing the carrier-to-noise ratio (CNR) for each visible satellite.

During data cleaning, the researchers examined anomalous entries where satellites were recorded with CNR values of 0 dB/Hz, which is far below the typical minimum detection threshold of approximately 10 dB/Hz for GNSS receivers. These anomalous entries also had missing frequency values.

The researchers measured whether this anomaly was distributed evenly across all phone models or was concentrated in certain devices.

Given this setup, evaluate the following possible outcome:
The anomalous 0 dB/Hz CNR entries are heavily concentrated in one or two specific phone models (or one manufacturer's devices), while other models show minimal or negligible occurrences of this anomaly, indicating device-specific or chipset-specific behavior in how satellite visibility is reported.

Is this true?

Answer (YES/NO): YES